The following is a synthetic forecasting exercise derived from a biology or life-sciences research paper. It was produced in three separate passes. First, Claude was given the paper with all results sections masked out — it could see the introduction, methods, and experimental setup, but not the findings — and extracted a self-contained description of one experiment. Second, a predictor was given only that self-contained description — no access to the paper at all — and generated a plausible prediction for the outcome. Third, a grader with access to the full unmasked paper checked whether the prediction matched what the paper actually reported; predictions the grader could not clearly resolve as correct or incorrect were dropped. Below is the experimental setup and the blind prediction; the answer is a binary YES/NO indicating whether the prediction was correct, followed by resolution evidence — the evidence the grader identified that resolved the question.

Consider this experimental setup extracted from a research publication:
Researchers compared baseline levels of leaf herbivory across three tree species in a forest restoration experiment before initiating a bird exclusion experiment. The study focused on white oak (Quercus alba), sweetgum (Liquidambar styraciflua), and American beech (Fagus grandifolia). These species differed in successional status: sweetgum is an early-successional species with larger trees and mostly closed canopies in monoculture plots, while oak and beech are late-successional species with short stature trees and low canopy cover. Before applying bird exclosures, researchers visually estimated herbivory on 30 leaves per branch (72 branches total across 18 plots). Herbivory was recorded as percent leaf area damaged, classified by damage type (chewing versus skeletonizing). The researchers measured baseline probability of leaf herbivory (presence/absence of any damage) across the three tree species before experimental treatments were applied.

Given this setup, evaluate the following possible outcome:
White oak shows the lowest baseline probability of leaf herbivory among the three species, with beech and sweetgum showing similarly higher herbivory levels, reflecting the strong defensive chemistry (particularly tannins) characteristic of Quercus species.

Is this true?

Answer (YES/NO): NO